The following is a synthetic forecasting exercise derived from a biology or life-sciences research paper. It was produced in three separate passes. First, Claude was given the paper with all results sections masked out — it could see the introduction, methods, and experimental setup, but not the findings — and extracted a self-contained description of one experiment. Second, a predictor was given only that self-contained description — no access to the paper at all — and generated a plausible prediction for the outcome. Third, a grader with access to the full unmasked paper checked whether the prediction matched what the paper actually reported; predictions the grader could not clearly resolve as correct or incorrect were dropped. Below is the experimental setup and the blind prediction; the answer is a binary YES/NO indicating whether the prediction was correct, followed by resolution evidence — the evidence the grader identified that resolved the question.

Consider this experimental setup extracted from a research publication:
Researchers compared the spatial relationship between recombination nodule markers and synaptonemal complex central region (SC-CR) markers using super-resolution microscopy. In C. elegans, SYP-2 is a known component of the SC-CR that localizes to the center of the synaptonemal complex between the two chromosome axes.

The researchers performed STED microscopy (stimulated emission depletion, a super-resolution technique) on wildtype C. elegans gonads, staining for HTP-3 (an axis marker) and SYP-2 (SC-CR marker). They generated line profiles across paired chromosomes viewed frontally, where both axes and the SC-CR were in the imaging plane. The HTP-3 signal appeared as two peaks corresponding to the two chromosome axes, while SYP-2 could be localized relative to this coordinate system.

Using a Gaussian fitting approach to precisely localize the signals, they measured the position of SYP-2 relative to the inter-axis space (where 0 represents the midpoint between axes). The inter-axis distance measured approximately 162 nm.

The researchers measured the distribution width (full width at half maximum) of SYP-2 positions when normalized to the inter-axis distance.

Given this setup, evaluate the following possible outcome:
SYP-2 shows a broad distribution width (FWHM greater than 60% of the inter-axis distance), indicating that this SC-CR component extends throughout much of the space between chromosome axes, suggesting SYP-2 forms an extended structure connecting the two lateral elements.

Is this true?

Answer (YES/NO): NO